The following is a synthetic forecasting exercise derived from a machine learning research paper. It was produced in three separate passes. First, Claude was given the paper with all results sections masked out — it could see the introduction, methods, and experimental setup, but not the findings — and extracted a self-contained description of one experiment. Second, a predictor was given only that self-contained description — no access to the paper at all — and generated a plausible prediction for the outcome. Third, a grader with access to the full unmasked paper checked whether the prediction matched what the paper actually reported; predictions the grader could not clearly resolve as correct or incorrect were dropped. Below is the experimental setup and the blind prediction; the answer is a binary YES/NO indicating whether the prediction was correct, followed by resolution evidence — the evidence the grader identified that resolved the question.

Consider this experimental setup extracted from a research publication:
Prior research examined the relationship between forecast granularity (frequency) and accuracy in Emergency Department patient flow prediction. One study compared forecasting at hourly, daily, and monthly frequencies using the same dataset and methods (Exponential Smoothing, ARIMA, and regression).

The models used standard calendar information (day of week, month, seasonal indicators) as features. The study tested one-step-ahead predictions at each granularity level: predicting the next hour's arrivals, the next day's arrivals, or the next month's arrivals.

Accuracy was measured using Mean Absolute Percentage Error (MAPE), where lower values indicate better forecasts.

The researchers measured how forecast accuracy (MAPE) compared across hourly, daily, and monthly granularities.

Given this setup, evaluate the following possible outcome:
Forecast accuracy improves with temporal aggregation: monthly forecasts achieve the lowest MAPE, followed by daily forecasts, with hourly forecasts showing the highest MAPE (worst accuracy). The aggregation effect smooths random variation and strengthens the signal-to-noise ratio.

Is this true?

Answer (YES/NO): YES